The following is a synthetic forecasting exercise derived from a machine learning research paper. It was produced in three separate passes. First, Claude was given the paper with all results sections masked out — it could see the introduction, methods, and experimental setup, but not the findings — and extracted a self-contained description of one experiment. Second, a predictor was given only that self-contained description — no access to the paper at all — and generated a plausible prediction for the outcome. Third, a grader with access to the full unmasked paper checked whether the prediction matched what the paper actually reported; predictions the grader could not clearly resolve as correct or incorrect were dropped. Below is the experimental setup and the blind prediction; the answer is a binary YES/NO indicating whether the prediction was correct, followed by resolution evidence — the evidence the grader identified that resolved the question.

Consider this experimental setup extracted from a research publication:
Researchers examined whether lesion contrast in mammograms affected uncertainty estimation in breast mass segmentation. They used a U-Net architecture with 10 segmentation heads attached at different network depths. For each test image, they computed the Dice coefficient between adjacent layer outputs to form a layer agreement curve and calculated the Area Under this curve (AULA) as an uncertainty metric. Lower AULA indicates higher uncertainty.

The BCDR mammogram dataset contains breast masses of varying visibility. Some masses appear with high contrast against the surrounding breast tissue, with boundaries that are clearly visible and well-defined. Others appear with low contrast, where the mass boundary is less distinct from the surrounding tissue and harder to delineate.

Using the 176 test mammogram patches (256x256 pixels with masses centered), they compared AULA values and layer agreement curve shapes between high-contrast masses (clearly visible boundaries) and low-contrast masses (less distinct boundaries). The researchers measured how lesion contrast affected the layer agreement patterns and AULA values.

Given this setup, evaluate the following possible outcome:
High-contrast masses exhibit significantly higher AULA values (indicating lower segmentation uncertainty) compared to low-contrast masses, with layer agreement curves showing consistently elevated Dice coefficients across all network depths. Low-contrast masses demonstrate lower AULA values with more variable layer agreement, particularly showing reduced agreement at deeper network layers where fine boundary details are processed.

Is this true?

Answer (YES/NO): NO